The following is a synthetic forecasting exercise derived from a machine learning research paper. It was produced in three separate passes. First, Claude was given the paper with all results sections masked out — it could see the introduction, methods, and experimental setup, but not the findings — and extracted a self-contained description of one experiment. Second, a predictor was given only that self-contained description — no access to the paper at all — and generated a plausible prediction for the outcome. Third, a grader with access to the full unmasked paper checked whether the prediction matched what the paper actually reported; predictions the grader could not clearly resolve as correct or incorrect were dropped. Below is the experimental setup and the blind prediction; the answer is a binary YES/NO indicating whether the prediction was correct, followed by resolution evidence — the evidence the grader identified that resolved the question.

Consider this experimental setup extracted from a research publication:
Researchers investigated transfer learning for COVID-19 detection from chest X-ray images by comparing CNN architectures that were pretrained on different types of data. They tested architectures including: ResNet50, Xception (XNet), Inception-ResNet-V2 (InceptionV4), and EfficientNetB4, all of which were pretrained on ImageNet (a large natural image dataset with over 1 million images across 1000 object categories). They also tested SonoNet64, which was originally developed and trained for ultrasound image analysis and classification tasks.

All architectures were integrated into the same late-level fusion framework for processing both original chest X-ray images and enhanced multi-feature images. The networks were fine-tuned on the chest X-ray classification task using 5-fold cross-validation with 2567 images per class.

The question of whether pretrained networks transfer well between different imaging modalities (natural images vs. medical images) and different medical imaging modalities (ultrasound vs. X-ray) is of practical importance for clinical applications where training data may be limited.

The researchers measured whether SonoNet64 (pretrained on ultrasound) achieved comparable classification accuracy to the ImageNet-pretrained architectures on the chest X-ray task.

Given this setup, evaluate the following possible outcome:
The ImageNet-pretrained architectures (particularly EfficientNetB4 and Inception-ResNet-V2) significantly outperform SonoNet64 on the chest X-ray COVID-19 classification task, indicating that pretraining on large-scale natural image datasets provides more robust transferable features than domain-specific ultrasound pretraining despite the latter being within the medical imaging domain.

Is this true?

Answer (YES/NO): NO